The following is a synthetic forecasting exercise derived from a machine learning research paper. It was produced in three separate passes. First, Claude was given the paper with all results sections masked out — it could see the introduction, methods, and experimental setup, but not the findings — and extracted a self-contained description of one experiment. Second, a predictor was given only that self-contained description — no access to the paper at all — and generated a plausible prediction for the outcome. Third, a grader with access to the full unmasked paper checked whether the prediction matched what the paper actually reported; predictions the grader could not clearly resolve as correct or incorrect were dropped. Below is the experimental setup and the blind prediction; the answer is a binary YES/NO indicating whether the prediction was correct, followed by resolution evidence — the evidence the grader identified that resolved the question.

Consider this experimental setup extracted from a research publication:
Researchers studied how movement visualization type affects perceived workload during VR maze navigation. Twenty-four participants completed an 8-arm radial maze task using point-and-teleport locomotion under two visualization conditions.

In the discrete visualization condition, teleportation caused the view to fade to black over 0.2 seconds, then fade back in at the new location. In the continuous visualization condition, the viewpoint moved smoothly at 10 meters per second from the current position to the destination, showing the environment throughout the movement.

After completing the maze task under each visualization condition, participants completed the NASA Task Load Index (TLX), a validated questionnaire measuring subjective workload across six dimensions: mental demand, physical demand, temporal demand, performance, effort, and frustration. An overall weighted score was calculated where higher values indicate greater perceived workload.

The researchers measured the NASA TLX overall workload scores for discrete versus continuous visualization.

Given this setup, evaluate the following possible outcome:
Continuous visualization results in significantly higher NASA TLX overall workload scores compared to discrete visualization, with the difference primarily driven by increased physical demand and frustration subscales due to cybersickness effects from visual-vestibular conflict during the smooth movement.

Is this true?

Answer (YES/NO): NO